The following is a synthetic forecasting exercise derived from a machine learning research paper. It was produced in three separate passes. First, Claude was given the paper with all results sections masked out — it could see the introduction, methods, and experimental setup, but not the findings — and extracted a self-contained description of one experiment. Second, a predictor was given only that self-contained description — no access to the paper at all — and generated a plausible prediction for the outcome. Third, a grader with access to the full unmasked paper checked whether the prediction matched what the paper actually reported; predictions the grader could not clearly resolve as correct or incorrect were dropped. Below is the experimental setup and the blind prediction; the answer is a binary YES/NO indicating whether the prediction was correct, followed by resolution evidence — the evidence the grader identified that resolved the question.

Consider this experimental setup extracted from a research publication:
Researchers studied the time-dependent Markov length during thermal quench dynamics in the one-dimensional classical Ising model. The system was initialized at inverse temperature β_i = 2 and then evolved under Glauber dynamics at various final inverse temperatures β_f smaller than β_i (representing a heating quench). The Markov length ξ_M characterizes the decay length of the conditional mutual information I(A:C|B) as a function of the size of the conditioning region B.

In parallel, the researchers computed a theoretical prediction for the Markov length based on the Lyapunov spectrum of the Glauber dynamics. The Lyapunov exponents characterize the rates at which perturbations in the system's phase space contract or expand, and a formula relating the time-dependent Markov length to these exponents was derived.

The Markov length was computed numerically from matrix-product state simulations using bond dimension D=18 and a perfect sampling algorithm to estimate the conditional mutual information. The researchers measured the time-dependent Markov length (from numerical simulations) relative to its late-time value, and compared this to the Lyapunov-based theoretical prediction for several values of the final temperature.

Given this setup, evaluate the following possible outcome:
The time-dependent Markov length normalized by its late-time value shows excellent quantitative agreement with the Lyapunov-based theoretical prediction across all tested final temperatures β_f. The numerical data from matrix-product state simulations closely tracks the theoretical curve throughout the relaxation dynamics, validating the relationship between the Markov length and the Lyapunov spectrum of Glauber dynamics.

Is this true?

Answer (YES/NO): YES